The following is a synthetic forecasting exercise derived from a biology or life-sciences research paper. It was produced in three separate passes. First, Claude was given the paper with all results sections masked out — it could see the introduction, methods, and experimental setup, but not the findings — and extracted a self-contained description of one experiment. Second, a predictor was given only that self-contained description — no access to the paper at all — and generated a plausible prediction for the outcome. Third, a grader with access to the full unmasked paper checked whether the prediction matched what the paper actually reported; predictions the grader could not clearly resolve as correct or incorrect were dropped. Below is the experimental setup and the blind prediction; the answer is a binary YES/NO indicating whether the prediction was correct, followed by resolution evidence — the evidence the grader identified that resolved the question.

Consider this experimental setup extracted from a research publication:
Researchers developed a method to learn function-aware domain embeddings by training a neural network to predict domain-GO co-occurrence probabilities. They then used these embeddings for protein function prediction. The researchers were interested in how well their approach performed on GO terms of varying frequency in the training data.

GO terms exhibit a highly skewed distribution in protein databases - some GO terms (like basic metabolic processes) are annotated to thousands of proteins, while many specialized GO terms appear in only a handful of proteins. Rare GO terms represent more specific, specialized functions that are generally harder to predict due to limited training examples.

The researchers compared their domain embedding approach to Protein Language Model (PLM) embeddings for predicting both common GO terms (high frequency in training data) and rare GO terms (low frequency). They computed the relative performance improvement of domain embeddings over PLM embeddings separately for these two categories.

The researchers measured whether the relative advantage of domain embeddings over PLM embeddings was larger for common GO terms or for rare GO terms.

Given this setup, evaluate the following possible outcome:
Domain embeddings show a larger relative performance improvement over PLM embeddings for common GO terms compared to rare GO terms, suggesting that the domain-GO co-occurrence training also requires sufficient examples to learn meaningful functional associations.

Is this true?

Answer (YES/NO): NO